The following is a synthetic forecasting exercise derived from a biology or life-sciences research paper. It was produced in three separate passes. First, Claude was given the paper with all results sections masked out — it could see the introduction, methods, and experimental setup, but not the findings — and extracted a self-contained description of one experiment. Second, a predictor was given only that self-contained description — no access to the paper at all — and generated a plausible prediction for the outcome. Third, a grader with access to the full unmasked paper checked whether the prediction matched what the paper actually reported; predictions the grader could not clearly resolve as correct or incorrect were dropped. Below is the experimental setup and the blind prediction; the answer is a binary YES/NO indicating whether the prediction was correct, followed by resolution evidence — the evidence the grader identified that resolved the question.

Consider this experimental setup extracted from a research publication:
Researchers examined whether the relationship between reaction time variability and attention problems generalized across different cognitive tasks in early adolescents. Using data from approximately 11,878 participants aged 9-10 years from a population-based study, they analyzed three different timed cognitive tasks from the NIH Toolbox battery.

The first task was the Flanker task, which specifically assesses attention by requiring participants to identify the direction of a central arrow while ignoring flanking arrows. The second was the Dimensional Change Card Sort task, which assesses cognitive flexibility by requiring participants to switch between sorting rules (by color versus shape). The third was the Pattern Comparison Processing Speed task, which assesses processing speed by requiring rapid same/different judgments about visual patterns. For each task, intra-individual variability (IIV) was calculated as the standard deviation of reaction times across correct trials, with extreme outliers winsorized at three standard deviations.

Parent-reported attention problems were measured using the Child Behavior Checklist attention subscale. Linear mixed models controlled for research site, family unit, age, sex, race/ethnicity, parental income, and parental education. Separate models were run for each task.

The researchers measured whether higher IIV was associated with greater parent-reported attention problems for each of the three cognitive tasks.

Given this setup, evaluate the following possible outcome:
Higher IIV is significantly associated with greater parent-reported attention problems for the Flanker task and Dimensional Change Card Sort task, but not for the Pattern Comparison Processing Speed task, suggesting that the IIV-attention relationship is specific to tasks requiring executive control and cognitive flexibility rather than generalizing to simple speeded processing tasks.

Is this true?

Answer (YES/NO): NO